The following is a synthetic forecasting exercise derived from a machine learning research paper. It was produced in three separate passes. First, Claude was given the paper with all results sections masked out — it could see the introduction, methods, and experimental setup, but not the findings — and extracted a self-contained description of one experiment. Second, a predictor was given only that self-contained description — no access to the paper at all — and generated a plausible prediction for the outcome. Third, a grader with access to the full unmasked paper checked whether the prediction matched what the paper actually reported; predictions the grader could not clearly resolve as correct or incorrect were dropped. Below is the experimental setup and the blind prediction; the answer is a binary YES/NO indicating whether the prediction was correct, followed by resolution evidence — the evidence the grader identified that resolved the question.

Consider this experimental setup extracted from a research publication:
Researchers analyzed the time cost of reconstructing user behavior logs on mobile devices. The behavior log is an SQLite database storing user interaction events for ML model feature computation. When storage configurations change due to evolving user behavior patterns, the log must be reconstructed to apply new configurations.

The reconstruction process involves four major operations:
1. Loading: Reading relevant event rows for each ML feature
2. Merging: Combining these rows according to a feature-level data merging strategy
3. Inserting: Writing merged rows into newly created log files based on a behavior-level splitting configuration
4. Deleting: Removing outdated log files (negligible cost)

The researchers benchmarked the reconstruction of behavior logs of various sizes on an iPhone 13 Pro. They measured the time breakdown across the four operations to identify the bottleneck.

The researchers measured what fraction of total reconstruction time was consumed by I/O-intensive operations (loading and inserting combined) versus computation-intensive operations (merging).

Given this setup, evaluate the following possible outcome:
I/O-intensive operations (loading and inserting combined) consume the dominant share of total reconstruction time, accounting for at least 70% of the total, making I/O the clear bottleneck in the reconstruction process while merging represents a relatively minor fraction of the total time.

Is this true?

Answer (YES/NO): YES